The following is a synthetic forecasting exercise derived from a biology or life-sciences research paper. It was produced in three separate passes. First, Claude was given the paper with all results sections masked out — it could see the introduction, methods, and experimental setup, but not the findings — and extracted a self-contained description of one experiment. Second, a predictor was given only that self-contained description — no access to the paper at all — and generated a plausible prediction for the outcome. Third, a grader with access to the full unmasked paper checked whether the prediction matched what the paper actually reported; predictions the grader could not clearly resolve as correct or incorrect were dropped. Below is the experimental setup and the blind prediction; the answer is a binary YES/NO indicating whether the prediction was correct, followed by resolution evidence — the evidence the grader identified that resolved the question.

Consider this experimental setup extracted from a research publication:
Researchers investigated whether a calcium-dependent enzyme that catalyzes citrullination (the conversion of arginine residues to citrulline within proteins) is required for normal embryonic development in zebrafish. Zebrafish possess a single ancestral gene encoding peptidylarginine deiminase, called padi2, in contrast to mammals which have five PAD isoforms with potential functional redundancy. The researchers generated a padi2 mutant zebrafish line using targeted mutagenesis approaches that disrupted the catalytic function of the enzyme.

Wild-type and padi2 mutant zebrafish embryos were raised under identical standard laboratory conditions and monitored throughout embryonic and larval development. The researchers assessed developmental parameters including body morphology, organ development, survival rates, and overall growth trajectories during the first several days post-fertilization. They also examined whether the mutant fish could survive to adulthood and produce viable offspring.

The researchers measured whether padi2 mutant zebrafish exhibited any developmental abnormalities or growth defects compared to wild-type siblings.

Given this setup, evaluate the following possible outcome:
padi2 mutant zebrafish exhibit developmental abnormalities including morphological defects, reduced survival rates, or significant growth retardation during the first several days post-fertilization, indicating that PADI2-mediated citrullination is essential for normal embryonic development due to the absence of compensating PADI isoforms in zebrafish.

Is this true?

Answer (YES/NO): NO